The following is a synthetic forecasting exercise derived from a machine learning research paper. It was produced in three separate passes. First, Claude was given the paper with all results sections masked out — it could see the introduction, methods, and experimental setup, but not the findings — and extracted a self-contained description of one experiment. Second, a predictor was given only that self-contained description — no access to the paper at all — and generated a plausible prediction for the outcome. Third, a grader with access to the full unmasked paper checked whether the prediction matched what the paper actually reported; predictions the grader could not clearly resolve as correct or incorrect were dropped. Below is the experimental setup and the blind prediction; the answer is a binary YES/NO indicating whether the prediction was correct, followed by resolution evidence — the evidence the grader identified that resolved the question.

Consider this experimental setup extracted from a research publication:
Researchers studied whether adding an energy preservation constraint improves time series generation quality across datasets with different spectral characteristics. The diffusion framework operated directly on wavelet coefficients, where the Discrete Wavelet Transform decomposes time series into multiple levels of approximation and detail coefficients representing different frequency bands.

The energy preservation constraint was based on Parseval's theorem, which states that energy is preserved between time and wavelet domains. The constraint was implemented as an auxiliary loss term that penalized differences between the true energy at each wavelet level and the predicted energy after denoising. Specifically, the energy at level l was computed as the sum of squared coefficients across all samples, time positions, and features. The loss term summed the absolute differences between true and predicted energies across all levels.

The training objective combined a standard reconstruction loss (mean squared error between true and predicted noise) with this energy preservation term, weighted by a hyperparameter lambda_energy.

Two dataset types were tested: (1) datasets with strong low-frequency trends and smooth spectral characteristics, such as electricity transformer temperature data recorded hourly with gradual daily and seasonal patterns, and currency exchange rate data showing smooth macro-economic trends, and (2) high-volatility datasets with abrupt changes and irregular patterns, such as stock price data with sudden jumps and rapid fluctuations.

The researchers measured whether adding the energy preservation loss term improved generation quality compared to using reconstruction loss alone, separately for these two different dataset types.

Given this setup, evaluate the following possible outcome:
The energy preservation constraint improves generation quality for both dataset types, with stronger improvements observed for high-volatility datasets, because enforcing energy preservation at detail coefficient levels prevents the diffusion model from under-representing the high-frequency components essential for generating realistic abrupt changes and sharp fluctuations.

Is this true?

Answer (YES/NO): NO